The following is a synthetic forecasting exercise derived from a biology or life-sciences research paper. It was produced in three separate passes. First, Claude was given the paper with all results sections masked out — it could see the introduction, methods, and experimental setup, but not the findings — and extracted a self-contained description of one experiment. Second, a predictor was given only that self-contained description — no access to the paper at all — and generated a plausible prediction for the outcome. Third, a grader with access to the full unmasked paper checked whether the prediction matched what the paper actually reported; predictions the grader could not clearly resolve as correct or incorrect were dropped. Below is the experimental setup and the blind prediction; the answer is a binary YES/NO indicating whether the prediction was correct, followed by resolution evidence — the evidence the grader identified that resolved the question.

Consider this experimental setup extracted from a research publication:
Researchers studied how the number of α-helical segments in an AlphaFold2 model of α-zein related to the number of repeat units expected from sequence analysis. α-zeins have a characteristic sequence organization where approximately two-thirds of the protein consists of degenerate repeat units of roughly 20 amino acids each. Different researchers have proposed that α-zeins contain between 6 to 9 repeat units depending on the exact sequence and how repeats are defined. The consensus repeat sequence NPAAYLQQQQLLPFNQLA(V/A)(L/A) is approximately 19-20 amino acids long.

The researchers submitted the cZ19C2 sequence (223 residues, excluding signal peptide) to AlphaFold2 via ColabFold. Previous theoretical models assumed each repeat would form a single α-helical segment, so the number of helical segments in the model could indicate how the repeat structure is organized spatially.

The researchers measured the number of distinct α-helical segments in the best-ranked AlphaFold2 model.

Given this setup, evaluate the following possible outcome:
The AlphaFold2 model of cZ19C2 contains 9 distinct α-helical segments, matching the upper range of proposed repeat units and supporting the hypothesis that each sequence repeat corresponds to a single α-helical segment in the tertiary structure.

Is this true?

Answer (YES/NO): NO